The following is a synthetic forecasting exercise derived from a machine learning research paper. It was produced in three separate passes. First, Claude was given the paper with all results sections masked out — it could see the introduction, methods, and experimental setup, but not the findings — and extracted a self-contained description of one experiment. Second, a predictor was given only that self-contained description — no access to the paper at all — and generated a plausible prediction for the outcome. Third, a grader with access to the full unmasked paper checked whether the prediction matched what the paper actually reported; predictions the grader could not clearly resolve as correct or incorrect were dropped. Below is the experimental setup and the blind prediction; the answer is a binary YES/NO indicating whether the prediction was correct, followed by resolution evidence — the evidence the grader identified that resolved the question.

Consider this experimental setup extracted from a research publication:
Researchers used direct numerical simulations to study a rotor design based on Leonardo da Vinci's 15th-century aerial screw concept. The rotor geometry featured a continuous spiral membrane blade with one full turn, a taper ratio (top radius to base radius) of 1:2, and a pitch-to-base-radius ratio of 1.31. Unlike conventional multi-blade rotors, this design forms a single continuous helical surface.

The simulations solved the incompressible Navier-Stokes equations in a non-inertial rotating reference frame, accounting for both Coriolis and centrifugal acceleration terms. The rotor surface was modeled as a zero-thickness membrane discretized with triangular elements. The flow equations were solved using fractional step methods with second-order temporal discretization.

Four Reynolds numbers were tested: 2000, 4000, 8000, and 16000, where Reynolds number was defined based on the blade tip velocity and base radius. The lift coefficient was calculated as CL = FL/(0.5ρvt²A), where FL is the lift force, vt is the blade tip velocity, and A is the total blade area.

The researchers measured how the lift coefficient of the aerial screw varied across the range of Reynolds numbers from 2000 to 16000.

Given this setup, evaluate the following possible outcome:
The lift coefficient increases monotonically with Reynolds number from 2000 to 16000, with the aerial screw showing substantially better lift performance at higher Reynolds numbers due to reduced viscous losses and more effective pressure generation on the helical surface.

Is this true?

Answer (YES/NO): NO